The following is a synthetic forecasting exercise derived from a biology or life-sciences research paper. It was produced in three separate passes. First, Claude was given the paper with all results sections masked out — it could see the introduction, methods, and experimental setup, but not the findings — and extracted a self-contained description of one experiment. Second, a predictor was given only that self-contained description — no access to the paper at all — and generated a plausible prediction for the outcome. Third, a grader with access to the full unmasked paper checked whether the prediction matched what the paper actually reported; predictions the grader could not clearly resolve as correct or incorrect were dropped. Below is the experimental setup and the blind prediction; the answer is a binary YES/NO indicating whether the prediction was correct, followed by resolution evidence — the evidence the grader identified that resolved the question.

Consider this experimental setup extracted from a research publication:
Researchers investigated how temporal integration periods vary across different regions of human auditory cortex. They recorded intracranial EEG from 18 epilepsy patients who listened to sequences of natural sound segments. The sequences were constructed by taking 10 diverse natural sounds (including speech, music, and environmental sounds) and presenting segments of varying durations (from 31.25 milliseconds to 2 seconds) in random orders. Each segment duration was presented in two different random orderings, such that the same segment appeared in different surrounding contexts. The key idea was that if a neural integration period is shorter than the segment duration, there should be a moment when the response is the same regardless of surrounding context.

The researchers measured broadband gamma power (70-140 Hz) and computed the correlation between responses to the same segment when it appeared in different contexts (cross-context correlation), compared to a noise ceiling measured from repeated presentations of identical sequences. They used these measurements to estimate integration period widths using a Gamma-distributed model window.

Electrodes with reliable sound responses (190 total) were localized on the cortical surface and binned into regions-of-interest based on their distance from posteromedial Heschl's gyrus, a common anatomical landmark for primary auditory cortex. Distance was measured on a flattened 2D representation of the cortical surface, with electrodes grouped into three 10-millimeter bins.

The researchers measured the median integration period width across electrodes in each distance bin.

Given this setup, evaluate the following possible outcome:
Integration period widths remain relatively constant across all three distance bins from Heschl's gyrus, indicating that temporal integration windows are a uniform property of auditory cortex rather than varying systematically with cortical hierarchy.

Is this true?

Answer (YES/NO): NO